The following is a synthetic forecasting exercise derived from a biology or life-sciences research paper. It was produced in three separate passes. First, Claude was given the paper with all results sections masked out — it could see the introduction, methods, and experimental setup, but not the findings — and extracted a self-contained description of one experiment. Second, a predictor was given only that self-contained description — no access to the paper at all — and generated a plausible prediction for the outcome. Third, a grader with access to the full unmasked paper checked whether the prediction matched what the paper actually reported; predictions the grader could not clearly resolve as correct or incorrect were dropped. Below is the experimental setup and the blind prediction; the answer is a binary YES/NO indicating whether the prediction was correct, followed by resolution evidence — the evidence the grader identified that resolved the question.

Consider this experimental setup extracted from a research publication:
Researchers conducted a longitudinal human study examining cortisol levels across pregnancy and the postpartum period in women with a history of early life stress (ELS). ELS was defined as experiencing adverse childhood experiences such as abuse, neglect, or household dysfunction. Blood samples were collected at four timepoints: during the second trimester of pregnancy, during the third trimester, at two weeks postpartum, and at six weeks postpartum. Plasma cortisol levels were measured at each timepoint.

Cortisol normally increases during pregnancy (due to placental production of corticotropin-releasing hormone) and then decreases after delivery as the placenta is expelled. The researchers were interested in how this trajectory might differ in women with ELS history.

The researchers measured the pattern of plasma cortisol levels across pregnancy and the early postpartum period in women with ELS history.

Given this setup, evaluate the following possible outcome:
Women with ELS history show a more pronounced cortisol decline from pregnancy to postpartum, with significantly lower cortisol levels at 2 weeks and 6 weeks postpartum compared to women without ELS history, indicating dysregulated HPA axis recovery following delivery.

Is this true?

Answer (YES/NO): NO